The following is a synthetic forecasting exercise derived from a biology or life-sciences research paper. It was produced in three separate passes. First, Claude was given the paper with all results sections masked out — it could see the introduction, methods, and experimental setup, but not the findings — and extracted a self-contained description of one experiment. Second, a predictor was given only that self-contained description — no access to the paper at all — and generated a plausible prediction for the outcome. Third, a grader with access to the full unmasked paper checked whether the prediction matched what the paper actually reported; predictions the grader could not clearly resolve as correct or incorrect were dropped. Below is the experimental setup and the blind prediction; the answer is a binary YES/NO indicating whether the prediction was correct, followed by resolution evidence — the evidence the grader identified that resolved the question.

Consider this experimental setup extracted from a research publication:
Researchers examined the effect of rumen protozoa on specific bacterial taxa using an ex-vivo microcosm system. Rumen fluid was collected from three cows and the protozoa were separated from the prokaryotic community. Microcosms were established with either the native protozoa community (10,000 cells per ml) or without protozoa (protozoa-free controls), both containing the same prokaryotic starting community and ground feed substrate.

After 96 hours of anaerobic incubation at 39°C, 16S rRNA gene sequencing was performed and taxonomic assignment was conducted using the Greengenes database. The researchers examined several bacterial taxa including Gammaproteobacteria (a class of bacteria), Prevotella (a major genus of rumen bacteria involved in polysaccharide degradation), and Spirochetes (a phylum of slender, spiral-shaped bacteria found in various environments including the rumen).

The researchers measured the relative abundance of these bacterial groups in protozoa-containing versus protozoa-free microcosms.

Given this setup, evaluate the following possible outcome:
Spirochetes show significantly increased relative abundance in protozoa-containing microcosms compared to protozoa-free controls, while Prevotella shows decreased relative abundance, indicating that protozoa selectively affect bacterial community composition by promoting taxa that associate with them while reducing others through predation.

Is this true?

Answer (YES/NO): NO